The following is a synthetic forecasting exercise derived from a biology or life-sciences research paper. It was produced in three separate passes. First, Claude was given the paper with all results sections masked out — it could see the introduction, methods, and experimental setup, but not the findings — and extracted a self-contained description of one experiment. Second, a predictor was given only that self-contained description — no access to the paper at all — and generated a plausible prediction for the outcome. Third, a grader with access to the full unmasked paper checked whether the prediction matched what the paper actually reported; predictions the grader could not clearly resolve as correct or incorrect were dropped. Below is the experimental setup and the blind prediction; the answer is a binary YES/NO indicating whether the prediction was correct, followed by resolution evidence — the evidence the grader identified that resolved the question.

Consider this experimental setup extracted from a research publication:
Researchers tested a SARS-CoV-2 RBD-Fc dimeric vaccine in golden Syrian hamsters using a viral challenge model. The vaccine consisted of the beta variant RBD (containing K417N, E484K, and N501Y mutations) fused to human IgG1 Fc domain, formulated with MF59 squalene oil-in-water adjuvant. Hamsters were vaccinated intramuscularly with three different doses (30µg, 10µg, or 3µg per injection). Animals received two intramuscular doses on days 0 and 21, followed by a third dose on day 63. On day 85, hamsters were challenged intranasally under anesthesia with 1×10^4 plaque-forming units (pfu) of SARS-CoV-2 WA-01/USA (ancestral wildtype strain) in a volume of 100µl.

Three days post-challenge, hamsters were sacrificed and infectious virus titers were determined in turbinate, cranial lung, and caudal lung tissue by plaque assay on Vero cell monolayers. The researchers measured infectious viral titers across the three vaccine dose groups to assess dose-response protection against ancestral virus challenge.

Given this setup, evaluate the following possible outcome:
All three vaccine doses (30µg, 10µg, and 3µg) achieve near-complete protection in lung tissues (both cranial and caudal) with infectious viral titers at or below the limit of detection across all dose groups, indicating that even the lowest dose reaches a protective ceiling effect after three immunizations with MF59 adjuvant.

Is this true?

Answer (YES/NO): NO